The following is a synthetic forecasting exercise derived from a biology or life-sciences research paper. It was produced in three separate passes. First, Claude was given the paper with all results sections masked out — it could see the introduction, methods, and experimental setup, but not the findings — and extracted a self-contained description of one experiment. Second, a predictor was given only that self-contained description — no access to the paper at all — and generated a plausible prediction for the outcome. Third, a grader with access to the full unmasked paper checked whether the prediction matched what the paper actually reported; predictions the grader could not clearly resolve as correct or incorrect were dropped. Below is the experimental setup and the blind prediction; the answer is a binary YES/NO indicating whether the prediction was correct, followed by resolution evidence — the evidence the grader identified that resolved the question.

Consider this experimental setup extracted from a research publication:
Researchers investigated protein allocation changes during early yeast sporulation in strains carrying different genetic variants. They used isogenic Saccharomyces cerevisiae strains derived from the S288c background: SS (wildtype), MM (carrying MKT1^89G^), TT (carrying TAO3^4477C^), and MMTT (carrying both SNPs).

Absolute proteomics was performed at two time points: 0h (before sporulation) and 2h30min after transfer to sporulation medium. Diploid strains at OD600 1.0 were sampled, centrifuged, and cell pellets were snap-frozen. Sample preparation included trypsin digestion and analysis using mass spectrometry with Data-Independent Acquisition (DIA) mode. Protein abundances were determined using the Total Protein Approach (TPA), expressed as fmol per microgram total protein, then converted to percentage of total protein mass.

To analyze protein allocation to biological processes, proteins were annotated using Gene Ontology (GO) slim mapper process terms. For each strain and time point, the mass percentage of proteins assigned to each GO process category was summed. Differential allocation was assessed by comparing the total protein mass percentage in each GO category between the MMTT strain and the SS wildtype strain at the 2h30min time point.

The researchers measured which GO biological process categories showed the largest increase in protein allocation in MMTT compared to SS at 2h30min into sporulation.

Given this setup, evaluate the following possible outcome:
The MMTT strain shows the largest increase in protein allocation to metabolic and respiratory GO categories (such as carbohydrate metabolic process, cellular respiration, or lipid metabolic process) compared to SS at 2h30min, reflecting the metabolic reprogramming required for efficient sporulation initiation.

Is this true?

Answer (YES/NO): NO